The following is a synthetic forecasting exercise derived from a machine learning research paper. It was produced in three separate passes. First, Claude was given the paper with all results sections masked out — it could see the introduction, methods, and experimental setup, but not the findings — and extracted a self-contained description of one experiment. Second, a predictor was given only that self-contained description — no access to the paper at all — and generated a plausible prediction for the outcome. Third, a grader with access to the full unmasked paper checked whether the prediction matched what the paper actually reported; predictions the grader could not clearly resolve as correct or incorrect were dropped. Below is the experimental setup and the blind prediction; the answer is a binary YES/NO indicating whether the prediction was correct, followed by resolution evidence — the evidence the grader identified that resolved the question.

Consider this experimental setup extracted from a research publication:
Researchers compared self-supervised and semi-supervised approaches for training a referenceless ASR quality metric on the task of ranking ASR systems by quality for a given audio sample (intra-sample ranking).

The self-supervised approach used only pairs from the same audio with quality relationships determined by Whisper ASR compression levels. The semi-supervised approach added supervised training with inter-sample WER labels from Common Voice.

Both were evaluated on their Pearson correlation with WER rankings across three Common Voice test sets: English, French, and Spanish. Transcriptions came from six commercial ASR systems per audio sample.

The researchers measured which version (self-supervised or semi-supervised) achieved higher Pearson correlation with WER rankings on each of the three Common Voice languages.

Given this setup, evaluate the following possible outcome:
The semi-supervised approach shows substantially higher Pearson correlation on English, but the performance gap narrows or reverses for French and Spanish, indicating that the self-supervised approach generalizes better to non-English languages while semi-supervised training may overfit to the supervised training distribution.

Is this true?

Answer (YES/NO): NO